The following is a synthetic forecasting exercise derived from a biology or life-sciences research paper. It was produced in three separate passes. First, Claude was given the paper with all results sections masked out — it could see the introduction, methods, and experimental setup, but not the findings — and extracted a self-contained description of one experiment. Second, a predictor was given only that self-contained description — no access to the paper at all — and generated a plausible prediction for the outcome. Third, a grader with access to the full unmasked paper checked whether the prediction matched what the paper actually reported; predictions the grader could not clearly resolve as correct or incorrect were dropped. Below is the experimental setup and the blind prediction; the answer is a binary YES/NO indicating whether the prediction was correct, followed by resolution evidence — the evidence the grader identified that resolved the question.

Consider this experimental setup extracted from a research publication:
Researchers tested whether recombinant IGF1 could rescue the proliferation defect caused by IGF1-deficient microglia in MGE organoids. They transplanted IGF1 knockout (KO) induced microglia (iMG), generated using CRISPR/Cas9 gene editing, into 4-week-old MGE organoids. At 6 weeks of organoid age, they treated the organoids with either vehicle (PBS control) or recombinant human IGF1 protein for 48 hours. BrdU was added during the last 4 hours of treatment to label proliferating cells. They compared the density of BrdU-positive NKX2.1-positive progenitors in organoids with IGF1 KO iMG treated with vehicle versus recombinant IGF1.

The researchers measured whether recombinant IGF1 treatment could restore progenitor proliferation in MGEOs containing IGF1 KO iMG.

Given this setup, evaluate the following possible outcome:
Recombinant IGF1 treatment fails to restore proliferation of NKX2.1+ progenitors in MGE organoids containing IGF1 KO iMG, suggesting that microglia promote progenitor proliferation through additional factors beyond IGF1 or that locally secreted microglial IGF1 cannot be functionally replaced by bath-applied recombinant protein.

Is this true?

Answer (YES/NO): NO